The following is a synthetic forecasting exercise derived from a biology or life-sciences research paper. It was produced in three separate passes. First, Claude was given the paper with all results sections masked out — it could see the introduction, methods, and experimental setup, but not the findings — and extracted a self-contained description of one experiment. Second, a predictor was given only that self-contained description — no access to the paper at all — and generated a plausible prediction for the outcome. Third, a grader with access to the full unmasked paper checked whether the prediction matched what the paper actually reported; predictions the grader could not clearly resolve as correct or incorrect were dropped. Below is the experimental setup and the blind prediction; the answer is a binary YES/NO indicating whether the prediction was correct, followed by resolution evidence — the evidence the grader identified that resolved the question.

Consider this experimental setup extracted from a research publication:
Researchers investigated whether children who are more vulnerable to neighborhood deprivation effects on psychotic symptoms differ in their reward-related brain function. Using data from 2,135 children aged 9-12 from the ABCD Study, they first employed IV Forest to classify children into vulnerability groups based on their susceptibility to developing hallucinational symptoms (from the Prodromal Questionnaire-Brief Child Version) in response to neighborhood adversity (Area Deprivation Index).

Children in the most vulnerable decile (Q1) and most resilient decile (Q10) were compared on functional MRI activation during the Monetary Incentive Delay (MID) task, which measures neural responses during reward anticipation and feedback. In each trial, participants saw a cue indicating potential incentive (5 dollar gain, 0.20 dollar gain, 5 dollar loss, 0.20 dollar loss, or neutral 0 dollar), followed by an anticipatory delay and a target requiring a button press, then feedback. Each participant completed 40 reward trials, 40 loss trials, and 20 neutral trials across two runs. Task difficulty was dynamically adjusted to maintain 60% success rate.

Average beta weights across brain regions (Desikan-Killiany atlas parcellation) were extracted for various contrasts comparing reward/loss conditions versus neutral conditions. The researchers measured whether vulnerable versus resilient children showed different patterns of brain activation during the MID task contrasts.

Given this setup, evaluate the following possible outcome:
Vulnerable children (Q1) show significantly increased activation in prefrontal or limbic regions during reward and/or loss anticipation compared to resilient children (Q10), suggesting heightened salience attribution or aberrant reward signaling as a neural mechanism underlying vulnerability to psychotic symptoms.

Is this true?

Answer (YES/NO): YES